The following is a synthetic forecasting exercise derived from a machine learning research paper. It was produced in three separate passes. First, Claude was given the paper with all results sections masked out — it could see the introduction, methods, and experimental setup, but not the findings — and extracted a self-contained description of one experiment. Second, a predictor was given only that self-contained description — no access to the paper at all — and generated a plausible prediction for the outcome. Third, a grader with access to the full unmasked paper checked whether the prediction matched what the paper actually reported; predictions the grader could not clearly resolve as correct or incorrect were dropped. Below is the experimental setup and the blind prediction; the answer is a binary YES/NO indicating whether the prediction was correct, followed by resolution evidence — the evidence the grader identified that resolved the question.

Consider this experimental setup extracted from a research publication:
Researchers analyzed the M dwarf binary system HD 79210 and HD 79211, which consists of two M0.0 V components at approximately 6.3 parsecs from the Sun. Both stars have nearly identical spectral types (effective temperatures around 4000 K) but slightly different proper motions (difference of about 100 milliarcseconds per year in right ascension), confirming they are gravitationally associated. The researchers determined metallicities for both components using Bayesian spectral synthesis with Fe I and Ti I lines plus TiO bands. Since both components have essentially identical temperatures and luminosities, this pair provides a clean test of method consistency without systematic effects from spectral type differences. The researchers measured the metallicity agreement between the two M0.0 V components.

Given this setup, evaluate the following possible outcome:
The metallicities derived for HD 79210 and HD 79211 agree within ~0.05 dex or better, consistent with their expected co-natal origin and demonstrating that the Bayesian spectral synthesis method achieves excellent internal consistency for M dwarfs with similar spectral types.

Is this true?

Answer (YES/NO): NO